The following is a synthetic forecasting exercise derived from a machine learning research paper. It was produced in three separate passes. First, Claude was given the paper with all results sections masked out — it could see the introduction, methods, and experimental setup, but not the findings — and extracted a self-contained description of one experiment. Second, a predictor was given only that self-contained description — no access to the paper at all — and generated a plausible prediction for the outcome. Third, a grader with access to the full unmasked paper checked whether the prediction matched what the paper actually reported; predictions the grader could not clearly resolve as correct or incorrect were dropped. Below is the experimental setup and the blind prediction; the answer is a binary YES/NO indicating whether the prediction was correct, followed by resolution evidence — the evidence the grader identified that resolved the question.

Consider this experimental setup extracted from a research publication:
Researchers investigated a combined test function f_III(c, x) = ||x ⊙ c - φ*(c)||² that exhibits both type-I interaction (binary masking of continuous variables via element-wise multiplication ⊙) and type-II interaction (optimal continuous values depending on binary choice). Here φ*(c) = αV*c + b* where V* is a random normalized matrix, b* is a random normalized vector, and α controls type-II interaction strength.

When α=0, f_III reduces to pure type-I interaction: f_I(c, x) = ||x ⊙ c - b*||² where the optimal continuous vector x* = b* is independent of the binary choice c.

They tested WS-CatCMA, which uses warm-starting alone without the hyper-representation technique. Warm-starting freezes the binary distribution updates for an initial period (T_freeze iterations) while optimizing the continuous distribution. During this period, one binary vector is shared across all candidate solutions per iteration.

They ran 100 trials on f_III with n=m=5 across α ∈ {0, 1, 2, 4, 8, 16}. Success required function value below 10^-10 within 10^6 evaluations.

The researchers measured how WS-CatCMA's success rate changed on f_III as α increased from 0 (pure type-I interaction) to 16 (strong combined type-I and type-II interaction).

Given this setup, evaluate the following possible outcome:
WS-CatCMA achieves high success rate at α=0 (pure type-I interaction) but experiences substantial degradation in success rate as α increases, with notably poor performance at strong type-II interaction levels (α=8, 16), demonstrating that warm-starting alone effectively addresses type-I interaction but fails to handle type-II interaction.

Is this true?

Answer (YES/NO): YES